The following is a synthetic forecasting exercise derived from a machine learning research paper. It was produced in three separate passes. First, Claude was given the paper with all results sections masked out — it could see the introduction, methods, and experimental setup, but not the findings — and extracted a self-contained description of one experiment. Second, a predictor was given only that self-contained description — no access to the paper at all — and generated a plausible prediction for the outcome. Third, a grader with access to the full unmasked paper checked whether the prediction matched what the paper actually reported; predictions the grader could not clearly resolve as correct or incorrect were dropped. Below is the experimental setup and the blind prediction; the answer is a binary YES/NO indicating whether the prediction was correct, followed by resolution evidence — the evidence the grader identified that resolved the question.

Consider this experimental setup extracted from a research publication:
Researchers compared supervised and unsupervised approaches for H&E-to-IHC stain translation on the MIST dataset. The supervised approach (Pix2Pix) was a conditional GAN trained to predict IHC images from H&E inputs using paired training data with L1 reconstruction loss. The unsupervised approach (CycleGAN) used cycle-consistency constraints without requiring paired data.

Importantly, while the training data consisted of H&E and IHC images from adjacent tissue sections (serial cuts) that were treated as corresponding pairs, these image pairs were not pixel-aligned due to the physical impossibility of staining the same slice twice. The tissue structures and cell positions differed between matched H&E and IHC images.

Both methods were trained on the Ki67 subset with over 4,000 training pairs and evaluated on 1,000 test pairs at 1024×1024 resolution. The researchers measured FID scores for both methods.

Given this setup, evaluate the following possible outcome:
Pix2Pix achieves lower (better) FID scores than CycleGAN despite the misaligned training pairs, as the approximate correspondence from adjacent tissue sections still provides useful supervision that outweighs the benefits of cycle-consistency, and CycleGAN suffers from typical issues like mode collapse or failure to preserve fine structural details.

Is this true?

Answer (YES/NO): YES